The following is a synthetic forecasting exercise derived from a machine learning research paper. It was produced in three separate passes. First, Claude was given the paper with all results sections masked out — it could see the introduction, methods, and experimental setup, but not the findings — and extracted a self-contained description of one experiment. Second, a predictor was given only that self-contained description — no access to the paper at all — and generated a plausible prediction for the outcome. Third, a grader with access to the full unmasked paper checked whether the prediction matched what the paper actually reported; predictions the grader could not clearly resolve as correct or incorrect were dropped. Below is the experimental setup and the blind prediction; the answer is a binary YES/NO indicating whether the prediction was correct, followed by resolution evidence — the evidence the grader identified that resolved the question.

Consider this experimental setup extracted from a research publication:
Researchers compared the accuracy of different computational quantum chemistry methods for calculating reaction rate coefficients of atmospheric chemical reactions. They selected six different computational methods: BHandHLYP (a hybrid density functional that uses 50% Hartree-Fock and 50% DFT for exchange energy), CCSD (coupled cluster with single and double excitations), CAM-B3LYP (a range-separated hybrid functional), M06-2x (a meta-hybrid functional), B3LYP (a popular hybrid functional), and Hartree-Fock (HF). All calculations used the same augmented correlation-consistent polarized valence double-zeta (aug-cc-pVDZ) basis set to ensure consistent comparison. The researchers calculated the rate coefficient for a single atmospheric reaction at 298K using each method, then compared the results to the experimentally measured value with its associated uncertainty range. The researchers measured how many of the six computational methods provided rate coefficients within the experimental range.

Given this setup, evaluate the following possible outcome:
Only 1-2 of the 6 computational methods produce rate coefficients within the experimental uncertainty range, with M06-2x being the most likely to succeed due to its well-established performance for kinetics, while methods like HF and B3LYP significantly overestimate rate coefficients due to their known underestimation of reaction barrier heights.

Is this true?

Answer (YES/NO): NO